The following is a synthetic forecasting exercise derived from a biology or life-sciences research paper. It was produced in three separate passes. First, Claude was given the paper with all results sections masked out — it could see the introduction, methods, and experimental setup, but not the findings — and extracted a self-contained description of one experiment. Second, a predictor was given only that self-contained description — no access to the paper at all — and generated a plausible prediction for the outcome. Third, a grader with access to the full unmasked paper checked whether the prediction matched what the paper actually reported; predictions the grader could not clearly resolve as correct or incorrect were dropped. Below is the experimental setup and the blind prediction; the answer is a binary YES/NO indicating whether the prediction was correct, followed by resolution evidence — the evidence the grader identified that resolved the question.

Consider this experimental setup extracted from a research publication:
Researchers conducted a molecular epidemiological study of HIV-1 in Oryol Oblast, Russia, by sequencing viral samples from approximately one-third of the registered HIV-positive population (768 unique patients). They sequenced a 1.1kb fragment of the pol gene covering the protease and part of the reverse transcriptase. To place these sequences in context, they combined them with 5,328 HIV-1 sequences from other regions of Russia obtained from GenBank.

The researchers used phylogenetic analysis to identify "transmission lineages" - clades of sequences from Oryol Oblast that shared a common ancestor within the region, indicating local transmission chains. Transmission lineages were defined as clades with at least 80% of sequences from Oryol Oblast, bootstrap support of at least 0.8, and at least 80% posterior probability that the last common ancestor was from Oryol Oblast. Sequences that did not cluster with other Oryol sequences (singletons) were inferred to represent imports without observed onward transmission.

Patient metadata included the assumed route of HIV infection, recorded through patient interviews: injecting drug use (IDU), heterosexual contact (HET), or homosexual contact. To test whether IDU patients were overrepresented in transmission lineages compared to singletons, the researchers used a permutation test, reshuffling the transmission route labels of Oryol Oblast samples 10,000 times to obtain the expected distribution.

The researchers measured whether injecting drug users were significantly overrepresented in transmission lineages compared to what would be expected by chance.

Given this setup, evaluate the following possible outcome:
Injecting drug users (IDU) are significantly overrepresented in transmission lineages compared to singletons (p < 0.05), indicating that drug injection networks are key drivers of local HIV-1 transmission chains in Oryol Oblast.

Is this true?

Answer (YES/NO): YES